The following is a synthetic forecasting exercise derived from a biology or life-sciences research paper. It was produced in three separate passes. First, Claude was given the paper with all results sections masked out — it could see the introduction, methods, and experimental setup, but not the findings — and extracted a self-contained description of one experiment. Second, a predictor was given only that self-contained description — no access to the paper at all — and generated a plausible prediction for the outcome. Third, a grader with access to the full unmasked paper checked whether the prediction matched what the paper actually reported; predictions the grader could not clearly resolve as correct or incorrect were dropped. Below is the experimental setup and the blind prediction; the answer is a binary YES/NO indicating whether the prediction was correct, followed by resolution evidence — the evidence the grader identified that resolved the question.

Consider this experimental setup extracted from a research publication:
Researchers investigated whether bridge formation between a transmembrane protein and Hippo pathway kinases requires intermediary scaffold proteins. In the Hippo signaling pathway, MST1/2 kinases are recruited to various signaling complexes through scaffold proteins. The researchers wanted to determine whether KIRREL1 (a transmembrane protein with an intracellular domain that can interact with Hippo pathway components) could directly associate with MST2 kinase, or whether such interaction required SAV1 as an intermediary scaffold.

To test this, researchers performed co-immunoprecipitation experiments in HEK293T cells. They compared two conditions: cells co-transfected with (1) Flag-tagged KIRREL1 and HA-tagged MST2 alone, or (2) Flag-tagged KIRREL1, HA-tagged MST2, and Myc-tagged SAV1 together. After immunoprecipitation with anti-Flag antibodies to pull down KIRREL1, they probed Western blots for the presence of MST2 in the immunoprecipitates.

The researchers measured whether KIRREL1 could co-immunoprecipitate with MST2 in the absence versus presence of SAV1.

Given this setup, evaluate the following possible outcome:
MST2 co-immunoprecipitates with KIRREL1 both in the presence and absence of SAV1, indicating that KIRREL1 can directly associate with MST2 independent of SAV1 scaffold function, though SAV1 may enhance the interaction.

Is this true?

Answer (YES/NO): NO